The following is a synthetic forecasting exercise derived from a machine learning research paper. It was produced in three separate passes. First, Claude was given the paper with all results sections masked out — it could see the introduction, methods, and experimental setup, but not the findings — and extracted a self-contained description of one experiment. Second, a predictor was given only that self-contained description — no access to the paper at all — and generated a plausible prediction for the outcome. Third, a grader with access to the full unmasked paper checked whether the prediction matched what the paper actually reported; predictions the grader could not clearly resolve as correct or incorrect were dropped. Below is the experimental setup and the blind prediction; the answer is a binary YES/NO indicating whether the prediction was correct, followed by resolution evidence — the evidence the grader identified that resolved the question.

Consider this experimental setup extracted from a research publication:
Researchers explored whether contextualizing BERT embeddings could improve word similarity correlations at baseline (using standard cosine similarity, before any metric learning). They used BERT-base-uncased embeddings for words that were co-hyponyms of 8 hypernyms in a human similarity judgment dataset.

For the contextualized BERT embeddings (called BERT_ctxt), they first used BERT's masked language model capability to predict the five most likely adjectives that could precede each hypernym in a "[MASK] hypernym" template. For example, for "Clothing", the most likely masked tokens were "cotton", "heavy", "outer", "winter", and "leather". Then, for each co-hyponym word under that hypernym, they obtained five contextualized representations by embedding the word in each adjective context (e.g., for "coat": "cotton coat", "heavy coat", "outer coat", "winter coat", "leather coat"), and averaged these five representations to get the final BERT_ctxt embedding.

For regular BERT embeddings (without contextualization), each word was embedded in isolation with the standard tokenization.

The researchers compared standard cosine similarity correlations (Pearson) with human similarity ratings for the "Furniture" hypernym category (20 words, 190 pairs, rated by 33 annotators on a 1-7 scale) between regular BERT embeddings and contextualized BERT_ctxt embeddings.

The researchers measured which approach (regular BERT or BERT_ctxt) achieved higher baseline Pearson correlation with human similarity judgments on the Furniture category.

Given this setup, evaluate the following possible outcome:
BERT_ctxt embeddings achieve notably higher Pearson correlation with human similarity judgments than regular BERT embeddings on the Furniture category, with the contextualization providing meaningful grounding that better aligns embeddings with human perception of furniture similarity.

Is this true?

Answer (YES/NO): NO